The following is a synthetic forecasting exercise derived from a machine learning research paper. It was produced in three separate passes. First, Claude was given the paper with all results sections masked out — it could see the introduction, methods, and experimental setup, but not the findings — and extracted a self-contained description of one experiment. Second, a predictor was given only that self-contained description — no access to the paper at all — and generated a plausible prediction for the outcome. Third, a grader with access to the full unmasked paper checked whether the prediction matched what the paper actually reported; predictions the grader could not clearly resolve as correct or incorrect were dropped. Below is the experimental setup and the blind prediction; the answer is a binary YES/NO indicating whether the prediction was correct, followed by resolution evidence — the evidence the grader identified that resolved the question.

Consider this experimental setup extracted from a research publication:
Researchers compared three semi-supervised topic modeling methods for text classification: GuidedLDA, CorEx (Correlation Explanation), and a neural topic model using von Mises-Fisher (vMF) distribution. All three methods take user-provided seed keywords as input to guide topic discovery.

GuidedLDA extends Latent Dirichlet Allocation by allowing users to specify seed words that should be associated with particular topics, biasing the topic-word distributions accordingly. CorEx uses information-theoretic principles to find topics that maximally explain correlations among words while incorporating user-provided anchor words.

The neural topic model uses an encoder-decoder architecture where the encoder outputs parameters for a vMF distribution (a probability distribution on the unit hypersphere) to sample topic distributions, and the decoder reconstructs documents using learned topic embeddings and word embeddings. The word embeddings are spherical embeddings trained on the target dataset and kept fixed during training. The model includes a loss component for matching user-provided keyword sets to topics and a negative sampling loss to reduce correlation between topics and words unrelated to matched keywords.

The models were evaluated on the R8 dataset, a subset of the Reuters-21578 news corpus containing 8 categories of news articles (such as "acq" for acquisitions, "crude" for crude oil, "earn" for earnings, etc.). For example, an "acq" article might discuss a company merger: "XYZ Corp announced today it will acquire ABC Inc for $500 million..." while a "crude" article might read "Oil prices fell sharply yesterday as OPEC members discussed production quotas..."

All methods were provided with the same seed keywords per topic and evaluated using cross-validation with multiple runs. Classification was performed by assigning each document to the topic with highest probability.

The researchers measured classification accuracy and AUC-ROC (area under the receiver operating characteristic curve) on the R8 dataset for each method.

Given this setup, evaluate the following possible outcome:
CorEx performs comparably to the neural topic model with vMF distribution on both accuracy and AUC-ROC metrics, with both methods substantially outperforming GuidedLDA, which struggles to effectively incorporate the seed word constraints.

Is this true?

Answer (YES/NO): NO